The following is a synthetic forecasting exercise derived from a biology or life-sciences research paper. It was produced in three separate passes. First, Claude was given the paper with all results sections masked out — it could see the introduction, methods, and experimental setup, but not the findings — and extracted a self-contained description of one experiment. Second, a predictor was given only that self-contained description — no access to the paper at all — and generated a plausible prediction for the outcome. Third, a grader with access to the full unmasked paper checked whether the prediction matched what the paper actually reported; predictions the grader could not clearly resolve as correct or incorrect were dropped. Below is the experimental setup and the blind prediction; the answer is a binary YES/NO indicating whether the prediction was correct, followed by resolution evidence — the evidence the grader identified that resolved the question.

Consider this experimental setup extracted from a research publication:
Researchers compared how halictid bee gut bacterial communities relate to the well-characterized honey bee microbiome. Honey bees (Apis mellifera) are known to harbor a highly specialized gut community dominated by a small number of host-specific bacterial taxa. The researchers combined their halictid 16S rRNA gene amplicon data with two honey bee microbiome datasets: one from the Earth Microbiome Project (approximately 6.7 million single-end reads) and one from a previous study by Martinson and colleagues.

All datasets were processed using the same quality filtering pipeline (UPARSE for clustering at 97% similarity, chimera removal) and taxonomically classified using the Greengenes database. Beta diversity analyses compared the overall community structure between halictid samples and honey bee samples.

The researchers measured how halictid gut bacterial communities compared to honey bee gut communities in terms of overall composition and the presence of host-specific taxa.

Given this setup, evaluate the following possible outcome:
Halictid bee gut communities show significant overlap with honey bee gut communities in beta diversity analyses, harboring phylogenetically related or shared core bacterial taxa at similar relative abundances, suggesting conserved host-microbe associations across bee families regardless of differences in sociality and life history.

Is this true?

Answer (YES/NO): NO